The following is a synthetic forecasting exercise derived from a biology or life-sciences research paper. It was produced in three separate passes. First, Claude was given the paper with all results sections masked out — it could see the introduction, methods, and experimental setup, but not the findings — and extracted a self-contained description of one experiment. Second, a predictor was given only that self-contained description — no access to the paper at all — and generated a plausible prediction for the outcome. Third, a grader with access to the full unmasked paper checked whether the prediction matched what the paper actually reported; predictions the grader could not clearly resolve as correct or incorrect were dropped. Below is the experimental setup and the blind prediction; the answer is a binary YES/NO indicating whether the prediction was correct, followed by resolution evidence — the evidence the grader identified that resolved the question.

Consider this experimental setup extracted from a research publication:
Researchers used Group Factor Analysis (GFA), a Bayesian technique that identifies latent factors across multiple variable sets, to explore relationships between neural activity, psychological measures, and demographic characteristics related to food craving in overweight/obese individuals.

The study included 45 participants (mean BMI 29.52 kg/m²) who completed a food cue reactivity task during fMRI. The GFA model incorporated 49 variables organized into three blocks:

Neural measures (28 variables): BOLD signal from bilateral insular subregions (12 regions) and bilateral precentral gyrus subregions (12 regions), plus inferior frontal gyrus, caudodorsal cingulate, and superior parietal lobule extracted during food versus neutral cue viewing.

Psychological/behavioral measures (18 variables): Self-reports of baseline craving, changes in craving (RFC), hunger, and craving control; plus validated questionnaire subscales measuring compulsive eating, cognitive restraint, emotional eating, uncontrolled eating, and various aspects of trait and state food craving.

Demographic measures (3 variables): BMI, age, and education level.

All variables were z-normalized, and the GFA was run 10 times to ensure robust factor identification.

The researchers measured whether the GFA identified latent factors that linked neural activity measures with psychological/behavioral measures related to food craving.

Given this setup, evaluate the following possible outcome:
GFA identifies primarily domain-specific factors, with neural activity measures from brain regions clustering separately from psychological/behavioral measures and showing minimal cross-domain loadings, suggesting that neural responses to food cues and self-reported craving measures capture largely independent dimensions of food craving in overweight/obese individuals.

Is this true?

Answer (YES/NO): NO